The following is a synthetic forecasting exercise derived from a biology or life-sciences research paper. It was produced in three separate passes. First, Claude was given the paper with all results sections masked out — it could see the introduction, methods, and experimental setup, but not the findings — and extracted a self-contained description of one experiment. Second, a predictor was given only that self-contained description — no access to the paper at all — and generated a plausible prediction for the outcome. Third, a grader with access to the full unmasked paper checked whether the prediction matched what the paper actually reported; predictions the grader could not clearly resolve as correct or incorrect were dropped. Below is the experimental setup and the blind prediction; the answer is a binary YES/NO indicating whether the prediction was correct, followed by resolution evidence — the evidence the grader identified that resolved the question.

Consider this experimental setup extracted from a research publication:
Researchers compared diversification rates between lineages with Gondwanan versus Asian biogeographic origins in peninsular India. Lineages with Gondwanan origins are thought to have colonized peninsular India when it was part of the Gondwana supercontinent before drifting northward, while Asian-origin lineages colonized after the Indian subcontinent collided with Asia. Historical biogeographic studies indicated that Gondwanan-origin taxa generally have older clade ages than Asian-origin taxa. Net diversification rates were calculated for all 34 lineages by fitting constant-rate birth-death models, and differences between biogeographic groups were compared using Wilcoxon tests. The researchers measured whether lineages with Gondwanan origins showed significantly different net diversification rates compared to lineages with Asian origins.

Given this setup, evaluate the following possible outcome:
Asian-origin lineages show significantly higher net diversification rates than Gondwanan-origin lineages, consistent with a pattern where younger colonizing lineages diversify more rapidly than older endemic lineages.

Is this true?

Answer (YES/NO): YES